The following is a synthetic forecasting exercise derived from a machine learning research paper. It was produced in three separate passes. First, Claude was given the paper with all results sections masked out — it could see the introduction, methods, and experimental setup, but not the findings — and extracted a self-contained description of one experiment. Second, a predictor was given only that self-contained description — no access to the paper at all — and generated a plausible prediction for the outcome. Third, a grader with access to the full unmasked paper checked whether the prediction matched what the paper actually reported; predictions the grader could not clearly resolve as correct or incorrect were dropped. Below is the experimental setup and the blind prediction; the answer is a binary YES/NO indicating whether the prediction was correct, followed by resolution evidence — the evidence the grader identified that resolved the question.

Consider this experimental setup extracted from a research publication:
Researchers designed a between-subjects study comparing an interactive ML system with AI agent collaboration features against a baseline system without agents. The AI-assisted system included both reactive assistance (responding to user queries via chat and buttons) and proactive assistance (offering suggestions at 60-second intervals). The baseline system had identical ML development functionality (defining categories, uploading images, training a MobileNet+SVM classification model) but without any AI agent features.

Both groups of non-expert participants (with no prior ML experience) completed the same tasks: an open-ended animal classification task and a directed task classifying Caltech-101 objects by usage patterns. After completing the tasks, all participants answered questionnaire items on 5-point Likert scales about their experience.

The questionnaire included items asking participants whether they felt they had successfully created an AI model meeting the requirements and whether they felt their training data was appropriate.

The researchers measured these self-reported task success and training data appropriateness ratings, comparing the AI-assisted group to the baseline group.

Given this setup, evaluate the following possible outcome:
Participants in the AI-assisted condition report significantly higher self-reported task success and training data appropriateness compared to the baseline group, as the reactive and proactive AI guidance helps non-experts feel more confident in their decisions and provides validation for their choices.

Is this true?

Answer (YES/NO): NO